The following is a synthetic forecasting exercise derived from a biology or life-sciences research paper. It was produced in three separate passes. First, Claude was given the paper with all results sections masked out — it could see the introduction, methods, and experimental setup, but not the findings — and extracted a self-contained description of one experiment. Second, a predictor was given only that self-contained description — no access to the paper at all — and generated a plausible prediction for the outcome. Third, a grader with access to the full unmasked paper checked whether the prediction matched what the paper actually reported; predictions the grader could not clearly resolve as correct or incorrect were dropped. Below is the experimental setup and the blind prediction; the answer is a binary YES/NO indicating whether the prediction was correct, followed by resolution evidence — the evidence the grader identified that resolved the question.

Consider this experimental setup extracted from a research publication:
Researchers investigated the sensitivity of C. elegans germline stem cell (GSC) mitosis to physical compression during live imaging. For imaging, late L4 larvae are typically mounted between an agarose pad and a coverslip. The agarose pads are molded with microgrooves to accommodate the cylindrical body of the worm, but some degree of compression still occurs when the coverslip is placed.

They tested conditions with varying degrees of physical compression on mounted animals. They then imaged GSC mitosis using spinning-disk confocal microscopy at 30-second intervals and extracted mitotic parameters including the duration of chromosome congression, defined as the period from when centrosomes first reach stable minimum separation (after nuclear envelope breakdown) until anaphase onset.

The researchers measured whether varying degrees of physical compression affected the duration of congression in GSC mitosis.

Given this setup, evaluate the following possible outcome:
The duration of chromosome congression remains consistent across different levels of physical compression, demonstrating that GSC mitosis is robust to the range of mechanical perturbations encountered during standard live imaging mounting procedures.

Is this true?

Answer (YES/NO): NO